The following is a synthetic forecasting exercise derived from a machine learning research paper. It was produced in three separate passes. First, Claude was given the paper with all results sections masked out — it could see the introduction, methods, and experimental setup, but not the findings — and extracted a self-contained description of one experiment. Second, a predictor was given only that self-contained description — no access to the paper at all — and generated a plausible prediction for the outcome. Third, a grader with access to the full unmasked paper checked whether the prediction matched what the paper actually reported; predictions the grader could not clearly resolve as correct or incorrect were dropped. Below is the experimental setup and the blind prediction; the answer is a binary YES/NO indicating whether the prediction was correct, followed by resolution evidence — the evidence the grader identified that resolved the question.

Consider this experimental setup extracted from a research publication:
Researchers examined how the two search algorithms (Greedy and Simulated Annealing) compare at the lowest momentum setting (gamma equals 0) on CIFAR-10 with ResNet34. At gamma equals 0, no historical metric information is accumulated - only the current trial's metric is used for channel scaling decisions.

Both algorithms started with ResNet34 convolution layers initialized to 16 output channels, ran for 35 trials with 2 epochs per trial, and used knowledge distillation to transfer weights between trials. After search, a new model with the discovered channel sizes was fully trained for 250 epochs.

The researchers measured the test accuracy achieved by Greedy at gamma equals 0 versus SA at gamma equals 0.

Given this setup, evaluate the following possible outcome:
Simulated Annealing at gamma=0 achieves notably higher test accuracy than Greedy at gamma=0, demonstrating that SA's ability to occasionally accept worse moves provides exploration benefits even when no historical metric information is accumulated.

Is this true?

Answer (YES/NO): YES